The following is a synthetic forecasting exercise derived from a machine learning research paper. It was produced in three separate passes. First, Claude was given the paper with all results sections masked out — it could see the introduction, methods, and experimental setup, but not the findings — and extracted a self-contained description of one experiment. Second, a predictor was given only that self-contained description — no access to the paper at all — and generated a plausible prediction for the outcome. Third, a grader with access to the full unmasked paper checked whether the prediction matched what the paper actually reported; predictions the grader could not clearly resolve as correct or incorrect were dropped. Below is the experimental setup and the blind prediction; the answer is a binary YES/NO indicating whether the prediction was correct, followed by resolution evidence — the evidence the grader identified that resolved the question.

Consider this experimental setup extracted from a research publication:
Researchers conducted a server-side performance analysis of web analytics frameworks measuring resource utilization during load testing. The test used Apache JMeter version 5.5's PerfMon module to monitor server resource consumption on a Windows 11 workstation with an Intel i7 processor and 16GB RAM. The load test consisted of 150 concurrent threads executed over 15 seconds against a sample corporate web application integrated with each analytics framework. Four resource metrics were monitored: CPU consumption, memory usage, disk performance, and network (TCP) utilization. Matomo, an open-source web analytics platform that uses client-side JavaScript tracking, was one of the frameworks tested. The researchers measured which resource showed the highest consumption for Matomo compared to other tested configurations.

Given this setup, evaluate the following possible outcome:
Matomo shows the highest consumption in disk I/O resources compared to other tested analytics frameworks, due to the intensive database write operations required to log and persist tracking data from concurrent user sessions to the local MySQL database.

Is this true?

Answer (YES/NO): NO